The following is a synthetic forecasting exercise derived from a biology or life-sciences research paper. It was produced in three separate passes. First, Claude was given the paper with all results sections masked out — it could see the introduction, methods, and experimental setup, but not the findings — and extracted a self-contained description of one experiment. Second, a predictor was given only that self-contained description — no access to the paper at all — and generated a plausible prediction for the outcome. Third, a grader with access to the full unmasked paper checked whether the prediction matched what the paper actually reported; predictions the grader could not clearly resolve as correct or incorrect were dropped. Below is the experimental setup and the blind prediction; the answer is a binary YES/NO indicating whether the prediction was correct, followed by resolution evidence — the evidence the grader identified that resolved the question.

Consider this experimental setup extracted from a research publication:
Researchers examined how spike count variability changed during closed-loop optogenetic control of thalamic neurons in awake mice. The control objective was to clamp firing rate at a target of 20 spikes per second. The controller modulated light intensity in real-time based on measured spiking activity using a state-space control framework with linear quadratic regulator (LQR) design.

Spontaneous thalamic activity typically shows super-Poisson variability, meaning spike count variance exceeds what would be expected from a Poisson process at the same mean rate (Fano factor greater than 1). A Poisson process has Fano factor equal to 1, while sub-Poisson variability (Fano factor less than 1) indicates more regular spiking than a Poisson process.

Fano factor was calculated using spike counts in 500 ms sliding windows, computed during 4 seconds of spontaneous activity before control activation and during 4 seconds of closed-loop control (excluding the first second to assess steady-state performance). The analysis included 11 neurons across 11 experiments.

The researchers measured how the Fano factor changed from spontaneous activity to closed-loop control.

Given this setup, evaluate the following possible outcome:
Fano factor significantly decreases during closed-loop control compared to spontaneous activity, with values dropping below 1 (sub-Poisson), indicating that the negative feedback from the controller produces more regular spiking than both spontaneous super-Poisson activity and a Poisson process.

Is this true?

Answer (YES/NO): YES